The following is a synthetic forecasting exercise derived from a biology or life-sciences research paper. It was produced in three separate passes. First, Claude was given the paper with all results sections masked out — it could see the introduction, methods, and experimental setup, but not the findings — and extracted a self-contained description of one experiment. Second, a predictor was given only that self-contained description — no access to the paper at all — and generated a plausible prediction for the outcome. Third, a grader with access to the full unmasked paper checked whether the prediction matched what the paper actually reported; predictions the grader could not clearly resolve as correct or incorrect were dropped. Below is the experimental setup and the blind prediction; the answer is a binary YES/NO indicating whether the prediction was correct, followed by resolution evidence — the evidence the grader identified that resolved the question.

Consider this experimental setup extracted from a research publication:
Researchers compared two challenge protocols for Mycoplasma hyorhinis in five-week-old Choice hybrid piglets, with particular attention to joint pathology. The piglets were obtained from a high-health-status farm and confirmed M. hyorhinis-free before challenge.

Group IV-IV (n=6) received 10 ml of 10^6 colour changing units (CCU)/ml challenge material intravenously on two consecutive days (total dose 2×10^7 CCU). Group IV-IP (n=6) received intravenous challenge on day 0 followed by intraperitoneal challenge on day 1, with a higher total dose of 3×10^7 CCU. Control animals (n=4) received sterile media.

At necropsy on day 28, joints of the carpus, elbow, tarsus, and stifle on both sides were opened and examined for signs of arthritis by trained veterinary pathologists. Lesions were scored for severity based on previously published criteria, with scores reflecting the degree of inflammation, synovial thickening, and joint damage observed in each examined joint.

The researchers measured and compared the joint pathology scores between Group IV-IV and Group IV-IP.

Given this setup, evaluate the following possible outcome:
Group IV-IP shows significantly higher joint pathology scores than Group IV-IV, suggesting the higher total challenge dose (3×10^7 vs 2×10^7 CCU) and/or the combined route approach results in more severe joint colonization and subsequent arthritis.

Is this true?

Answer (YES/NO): NO